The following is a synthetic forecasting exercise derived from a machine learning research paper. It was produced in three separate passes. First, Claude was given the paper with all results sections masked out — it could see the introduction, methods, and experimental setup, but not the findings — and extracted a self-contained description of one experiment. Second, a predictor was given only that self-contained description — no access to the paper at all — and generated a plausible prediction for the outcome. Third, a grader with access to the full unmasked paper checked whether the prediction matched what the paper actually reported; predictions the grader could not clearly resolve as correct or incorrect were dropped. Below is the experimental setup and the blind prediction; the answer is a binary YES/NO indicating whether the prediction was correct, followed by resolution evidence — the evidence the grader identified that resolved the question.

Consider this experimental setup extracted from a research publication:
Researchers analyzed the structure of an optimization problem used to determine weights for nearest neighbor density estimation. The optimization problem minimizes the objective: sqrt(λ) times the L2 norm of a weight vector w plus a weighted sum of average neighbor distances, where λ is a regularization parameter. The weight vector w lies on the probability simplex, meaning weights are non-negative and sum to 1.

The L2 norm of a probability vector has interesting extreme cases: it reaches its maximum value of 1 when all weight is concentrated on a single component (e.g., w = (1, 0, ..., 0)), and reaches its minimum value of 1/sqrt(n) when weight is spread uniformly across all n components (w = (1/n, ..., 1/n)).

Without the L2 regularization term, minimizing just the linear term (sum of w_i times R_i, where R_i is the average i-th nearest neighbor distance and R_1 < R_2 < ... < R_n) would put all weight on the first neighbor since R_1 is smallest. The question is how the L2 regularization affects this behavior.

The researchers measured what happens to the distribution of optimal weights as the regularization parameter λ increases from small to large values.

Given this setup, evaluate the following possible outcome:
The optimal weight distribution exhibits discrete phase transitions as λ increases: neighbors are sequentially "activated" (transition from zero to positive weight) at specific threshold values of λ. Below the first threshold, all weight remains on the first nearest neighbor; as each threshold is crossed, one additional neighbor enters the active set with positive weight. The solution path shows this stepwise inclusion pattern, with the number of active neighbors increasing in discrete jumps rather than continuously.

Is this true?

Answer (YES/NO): YES